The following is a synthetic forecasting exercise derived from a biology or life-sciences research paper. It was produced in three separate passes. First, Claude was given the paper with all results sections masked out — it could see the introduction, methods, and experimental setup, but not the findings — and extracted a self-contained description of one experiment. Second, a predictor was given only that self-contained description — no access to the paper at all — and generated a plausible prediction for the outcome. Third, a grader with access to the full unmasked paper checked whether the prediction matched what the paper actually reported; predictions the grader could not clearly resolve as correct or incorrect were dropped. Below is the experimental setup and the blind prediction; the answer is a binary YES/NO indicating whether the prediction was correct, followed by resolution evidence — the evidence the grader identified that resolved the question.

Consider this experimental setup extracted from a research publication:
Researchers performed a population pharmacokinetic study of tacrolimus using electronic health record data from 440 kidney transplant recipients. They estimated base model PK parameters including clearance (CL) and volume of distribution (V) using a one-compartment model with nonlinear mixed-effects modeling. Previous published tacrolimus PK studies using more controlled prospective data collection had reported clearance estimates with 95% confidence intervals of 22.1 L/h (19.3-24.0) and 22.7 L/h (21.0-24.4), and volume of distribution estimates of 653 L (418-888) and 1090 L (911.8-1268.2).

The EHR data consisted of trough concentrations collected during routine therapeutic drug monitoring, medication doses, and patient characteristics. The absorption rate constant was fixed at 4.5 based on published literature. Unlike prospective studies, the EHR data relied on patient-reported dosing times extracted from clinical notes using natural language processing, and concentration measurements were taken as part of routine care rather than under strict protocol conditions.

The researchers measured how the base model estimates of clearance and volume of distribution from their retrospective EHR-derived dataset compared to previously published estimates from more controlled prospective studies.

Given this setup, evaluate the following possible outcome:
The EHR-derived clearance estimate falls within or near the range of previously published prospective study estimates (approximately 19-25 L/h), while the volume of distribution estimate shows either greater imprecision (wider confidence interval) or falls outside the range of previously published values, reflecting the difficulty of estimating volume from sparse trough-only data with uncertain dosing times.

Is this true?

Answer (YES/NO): NO